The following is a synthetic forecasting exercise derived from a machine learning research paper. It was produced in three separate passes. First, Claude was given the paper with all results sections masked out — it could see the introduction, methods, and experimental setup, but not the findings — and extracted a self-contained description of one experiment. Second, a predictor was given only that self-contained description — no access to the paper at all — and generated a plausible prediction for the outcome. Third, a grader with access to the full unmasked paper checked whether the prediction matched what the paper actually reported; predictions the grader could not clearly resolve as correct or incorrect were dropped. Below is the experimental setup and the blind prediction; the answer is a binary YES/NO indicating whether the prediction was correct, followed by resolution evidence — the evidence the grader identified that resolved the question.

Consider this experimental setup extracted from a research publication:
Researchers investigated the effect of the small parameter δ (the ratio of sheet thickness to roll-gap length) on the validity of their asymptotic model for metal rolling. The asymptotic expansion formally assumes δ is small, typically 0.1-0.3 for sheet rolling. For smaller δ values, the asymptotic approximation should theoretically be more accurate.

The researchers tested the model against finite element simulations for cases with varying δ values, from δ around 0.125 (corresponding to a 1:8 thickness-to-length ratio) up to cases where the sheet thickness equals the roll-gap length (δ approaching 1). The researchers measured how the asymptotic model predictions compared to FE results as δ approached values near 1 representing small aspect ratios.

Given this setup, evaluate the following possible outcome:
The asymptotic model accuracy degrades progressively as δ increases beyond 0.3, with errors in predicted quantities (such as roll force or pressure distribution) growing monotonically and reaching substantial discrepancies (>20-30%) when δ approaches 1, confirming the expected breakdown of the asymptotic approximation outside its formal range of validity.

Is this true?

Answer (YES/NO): NO